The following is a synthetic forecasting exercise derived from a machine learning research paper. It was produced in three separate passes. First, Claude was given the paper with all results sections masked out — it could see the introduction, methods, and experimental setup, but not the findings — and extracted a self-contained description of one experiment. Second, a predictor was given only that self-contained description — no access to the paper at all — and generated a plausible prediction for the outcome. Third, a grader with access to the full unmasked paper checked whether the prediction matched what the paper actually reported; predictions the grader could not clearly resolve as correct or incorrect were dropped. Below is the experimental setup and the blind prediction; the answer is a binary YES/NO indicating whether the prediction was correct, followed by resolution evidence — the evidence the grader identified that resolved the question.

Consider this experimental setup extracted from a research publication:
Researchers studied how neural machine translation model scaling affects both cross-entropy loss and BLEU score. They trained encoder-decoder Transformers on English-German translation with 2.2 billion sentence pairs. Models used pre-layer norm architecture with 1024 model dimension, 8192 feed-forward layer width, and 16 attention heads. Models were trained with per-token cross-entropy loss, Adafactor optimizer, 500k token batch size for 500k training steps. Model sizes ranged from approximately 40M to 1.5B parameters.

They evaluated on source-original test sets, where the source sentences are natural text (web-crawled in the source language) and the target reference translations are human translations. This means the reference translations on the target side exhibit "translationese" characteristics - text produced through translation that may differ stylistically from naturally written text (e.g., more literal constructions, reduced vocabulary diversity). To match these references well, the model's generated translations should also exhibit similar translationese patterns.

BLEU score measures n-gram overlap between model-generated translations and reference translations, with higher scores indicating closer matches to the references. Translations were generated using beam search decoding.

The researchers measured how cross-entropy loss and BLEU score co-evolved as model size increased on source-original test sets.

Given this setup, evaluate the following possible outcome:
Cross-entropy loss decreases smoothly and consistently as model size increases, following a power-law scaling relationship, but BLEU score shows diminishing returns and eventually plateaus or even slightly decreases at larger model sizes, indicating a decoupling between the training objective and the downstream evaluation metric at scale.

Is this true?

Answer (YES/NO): YES